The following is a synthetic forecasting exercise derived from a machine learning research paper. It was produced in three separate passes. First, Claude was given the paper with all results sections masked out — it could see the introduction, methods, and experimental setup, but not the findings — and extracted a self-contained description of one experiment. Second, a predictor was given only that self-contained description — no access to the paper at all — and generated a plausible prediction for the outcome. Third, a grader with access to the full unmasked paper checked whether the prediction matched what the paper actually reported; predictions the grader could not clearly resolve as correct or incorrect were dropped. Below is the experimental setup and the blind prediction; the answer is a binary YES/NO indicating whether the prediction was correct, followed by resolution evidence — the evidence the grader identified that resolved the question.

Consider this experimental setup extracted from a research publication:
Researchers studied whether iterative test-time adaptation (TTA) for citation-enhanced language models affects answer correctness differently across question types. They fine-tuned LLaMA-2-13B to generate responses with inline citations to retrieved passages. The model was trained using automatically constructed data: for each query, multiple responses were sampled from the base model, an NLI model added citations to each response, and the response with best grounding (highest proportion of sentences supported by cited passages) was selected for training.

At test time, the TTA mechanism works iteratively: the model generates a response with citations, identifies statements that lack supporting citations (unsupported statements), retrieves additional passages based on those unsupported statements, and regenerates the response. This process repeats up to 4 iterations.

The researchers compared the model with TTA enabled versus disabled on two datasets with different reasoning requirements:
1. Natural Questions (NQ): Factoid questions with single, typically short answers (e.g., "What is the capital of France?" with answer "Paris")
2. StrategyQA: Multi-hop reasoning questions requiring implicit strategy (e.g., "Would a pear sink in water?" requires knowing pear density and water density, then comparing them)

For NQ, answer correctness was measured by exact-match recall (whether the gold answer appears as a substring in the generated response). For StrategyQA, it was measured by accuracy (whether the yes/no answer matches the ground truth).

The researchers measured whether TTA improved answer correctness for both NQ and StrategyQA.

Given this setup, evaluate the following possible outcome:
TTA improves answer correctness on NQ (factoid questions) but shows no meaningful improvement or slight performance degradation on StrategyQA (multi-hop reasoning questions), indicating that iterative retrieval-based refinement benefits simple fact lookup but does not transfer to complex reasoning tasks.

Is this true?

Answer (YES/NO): YES